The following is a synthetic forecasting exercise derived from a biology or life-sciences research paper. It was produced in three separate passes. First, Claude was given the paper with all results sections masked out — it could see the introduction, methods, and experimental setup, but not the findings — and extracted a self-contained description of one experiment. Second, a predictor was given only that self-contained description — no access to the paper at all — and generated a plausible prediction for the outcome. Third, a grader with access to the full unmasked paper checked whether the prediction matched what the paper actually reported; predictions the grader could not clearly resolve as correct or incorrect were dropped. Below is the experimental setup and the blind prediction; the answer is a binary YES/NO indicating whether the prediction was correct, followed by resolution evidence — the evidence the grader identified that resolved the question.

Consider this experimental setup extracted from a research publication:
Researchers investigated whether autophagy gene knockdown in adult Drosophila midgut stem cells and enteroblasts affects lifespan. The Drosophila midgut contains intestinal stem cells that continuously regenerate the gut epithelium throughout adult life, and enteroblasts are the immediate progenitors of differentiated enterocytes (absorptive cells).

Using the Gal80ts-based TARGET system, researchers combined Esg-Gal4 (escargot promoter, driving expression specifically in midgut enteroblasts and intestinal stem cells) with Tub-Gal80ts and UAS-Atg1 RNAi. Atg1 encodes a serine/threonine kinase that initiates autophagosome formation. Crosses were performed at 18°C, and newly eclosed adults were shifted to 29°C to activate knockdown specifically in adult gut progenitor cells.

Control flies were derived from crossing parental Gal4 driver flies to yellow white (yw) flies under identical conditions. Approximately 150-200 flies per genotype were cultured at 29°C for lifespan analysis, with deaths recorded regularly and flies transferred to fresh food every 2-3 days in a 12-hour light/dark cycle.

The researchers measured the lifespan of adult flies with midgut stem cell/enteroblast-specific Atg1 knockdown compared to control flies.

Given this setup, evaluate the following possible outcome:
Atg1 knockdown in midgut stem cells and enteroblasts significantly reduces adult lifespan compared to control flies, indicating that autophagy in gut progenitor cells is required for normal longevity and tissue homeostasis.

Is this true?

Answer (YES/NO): YES